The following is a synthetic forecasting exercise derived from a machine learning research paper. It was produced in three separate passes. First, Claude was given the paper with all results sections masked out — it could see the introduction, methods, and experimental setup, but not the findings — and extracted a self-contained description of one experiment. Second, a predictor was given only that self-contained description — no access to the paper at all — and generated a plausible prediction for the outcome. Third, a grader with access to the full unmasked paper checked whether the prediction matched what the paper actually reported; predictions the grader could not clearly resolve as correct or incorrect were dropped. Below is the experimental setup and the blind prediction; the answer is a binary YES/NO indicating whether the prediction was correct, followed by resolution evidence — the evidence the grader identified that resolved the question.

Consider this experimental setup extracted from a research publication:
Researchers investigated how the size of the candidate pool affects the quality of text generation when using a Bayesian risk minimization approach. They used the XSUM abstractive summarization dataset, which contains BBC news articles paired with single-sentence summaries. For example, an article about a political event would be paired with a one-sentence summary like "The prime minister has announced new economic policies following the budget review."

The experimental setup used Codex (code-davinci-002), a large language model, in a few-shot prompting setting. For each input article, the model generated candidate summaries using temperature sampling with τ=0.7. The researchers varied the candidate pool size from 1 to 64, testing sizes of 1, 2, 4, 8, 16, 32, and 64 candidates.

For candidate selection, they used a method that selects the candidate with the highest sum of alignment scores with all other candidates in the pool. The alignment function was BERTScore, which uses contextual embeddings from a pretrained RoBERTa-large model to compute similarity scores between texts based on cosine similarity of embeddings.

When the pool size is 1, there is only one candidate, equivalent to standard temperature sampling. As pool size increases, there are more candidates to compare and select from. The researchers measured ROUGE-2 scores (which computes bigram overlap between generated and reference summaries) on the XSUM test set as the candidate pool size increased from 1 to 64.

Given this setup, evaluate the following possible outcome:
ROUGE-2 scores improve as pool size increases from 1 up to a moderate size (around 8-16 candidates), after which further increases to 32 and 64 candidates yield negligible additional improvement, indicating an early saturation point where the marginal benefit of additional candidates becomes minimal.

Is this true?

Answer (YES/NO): NO